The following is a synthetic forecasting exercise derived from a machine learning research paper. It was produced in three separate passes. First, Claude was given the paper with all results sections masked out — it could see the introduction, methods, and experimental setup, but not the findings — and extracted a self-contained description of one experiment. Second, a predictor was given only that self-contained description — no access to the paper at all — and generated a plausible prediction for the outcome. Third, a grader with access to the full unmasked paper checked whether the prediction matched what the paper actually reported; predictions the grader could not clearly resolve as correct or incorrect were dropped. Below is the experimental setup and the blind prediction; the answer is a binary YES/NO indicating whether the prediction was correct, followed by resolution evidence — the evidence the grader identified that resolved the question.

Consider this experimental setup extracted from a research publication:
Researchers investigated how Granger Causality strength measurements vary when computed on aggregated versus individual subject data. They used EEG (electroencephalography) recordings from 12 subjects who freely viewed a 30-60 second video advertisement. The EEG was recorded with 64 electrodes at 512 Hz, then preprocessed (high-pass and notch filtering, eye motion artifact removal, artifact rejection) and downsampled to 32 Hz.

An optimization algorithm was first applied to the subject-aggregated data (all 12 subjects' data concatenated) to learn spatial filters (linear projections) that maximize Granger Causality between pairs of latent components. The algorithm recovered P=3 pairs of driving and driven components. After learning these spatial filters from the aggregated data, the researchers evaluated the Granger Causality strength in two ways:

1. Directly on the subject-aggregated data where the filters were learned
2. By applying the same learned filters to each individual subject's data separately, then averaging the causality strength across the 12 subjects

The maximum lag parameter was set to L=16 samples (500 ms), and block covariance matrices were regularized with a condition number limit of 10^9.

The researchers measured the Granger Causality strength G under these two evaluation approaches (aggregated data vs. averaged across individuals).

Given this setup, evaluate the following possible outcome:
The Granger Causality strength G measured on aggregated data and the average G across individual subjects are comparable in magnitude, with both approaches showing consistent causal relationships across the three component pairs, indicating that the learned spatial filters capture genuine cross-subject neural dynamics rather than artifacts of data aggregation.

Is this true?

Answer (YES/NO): NO